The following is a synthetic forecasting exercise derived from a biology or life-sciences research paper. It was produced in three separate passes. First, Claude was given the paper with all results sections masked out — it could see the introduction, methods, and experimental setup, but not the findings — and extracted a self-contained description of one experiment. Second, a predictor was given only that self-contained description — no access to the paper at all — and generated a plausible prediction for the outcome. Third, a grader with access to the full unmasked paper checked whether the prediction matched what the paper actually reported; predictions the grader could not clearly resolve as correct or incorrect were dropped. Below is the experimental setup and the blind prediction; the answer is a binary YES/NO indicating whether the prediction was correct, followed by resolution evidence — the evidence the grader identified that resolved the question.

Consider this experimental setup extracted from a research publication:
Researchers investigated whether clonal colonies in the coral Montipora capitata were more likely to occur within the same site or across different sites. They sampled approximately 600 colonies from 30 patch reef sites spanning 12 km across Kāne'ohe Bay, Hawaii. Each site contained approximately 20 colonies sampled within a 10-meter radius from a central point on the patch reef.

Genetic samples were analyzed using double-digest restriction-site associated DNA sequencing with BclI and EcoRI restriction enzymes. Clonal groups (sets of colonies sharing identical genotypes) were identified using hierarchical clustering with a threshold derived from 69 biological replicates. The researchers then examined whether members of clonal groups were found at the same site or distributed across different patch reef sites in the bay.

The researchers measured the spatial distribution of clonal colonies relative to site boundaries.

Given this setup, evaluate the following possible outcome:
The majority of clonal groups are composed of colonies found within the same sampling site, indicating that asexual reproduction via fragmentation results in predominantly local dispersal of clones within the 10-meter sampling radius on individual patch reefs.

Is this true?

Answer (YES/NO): YES